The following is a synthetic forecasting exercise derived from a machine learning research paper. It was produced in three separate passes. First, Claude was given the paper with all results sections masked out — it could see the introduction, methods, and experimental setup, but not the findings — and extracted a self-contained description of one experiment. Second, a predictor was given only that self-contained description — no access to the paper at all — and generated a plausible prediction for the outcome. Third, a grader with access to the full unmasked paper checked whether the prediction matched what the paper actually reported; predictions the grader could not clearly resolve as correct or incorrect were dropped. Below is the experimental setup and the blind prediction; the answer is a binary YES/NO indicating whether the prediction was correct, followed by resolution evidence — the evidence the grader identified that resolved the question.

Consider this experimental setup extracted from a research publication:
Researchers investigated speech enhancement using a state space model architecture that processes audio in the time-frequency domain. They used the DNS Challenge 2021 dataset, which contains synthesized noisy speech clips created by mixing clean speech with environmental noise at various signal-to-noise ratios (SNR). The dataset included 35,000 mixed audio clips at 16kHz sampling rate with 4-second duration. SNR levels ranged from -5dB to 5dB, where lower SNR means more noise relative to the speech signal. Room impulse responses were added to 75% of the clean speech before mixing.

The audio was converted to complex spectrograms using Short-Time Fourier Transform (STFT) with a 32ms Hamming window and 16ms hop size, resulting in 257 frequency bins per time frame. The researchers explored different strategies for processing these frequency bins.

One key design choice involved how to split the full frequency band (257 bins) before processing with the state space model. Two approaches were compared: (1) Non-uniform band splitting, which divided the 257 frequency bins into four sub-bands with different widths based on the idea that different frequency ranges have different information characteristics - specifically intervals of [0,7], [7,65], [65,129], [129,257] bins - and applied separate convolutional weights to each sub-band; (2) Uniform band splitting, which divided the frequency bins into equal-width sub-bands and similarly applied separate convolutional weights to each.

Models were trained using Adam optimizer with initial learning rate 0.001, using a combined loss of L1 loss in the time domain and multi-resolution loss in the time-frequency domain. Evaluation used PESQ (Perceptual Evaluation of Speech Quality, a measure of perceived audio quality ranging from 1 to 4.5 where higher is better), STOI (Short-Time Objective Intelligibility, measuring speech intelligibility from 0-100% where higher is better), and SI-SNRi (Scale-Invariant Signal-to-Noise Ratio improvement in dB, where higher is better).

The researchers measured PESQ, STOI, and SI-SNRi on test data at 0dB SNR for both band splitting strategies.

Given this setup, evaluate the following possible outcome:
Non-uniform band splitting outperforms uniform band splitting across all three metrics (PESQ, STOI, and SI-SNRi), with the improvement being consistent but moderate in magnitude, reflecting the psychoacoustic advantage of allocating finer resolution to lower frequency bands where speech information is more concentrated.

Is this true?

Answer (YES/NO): YES